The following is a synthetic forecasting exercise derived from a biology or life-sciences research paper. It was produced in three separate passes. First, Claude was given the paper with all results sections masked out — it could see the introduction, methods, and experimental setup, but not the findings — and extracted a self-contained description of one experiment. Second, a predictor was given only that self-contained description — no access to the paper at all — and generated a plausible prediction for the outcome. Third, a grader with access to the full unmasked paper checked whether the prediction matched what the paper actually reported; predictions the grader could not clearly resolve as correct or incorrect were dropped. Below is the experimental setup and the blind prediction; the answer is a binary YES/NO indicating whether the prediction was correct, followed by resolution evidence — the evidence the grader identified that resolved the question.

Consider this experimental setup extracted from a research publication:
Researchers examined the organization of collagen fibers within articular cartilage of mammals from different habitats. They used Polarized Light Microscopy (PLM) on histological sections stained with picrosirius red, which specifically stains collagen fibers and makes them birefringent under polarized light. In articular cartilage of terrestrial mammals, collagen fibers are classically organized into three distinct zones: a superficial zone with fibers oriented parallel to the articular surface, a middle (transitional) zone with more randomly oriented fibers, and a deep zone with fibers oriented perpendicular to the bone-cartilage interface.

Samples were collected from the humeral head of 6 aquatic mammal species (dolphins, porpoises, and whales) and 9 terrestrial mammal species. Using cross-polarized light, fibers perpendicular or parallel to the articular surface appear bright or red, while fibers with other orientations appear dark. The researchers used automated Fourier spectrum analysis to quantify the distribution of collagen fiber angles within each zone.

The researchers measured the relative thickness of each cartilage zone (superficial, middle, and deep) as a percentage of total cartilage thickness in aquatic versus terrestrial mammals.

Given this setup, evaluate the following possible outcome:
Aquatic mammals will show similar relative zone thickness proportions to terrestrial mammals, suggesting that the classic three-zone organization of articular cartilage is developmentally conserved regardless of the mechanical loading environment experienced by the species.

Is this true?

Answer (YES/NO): NO